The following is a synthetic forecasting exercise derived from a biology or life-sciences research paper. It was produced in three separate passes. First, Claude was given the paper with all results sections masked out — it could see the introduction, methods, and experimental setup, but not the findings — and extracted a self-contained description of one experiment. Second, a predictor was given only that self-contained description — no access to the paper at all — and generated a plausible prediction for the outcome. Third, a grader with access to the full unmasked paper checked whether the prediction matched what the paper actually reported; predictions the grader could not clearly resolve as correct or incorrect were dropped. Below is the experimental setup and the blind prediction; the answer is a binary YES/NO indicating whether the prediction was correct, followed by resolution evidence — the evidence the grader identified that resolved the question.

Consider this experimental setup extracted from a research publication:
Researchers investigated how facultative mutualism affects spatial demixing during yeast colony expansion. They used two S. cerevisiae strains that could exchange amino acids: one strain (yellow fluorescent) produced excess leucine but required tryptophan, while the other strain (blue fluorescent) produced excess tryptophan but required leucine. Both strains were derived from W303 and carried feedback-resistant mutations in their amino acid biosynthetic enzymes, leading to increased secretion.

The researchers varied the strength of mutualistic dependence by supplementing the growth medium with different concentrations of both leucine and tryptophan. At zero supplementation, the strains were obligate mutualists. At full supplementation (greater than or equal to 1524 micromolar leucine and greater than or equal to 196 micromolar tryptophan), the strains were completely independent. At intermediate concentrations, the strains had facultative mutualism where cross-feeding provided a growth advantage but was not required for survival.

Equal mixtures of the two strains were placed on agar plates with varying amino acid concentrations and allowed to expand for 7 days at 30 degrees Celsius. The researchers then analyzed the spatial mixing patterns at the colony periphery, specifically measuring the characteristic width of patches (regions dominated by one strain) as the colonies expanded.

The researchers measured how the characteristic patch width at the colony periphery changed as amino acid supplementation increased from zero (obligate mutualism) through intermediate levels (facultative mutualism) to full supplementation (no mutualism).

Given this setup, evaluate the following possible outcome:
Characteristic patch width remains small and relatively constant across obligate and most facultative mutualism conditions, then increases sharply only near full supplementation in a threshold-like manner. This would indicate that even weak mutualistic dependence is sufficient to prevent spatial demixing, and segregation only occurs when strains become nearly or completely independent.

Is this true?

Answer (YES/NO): NO